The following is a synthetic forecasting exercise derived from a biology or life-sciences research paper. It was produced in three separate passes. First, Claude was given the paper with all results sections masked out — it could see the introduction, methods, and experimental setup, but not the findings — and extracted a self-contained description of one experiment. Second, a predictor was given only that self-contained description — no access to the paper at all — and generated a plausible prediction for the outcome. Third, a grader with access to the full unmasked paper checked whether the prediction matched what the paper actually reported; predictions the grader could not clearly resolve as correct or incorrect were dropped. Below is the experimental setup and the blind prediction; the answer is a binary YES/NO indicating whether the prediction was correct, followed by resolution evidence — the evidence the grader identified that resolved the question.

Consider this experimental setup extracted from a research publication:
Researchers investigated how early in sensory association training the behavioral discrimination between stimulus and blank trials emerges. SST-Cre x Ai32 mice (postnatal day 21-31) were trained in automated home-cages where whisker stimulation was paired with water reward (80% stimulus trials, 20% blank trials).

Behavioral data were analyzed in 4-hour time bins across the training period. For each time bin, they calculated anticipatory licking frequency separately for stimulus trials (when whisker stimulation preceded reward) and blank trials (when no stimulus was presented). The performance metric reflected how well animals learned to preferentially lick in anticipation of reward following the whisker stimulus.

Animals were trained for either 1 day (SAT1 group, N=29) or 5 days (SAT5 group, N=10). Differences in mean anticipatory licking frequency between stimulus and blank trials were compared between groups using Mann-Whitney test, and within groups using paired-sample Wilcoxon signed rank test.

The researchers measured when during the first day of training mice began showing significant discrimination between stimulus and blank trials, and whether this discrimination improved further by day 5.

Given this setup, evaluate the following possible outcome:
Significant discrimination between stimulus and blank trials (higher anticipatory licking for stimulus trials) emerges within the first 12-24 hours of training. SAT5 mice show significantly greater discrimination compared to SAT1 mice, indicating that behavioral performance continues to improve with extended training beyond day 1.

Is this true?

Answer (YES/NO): YES